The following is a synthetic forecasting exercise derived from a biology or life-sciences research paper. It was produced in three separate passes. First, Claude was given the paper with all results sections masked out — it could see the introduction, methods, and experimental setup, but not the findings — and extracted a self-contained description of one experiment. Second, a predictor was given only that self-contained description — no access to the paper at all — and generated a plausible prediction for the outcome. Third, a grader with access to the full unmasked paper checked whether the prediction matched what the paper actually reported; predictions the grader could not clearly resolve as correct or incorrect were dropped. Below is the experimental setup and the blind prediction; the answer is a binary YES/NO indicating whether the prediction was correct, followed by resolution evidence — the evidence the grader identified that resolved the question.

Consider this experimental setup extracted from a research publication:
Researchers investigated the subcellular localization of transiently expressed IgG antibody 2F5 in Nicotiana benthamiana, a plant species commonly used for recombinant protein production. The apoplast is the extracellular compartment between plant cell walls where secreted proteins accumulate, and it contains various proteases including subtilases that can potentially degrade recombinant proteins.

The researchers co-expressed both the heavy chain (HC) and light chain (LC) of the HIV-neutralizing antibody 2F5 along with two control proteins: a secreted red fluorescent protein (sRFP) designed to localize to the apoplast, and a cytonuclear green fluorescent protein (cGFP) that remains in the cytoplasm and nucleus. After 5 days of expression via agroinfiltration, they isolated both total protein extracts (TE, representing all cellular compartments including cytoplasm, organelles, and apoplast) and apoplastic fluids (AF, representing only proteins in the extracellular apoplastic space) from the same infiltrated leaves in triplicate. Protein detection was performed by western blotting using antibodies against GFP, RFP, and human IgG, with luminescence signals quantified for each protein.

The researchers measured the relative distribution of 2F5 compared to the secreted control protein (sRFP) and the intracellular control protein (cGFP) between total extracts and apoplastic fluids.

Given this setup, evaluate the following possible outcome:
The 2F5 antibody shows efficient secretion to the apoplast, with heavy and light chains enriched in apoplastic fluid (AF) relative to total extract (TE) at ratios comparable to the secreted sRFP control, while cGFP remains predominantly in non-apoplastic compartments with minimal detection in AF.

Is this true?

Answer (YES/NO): NO